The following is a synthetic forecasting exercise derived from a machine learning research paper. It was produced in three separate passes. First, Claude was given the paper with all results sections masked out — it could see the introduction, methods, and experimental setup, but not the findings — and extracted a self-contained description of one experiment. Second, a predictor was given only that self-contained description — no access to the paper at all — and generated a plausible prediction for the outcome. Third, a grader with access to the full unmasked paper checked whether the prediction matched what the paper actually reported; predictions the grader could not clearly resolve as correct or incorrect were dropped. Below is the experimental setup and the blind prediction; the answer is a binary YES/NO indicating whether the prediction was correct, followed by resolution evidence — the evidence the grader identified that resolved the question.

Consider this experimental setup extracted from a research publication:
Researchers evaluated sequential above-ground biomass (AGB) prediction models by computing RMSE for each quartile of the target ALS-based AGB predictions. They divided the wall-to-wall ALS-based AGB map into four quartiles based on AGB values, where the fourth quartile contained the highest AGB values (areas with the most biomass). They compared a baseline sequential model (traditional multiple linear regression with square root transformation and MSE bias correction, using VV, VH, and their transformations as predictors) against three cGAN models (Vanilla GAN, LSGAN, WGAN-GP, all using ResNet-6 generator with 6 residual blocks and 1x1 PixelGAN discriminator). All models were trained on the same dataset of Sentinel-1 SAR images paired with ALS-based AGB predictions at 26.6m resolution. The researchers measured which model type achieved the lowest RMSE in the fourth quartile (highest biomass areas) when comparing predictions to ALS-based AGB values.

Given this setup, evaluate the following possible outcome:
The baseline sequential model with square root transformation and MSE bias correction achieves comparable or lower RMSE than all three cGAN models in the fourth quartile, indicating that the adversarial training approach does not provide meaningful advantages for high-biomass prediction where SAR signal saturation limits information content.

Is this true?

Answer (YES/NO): YES